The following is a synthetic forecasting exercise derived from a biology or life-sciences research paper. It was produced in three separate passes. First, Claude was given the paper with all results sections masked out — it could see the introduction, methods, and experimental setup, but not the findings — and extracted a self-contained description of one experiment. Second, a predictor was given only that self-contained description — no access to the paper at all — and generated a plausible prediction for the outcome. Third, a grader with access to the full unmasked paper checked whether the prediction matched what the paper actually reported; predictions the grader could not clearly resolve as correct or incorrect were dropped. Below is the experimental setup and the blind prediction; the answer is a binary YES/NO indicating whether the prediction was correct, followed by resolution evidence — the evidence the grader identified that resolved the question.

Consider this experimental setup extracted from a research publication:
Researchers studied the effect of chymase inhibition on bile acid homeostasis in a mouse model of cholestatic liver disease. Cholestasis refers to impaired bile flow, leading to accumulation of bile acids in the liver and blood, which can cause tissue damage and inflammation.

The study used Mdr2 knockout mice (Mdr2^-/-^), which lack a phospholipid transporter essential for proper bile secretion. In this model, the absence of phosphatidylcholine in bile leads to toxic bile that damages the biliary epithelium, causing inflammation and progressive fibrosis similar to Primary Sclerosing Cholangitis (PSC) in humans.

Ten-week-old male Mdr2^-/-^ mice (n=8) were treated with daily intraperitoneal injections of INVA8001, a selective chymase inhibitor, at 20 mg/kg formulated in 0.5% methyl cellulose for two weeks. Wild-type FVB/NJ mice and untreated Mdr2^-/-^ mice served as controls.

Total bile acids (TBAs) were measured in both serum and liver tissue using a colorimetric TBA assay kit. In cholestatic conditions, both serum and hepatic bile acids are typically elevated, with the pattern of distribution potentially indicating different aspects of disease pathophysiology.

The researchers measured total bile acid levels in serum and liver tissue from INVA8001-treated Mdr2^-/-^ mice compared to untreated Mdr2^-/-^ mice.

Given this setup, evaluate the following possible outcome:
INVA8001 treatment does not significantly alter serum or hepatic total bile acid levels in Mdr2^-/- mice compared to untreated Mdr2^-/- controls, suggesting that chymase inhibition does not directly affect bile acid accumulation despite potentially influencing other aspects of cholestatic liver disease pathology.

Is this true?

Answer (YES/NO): NO